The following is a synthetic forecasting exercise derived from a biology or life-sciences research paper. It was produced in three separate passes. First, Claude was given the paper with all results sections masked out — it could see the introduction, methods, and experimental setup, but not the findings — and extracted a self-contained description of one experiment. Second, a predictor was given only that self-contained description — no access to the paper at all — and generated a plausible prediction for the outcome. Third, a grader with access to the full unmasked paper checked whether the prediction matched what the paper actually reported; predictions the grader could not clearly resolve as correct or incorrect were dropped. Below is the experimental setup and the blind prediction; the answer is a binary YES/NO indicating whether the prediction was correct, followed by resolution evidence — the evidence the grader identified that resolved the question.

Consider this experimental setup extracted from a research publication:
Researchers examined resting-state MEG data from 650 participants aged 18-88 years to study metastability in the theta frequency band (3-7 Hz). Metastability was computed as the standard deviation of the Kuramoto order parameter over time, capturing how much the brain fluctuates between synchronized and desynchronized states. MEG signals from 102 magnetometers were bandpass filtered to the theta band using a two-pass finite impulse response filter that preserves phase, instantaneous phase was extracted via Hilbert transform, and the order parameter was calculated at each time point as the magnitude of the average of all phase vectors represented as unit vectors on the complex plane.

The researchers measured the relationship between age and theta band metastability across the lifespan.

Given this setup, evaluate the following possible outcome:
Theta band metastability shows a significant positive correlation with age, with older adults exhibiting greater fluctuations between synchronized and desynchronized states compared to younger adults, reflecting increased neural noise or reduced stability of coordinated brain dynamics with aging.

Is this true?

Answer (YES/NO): YES